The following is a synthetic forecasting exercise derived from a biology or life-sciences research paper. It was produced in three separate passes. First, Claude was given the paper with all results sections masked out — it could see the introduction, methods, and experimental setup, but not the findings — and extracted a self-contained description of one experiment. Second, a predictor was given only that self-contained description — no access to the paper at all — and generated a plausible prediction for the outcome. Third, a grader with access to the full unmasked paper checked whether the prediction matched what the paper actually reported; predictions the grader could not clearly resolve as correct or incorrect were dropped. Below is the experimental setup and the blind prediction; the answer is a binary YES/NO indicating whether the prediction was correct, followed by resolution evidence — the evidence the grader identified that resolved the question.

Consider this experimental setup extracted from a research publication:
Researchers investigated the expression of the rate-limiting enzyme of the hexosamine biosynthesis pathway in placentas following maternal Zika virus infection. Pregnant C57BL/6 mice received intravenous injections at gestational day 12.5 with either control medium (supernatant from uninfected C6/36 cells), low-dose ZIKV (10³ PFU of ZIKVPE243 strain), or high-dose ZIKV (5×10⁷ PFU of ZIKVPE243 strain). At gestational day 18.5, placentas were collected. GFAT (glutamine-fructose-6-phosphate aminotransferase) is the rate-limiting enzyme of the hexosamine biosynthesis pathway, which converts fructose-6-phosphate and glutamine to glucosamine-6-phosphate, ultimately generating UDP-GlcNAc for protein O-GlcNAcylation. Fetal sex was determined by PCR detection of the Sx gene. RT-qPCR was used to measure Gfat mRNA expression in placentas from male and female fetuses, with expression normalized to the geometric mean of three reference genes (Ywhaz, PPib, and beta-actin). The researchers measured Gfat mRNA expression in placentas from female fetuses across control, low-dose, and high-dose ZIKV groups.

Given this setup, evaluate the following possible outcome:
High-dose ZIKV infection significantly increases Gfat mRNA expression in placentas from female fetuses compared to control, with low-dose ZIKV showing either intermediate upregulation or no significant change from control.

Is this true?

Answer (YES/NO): NO